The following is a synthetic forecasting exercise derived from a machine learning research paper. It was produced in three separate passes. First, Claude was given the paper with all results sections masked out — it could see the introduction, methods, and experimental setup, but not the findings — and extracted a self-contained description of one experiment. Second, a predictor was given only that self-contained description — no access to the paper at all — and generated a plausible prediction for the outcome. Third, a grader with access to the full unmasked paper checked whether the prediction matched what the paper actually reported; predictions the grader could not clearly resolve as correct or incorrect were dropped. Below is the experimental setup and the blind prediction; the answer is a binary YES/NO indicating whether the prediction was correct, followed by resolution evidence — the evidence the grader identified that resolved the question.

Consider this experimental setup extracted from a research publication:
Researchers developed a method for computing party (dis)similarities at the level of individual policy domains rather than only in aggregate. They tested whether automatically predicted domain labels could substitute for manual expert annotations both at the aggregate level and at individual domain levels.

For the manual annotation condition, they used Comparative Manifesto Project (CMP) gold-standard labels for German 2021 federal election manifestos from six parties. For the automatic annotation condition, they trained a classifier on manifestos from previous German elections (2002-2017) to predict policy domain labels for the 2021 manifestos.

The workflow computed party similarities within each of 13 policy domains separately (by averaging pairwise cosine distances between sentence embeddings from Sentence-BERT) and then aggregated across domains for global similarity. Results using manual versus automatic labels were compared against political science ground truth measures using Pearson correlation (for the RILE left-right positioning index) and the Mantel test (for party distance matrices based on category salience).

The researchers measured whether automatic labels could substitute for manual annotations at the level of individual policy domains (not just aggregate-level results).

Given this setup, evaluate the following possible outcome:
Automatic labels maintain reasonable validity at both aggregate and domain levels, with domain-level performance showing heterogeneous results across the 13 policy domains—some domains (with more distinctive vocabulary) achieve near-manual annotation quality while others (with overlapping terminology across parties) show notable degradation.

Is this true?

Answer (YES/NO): YES